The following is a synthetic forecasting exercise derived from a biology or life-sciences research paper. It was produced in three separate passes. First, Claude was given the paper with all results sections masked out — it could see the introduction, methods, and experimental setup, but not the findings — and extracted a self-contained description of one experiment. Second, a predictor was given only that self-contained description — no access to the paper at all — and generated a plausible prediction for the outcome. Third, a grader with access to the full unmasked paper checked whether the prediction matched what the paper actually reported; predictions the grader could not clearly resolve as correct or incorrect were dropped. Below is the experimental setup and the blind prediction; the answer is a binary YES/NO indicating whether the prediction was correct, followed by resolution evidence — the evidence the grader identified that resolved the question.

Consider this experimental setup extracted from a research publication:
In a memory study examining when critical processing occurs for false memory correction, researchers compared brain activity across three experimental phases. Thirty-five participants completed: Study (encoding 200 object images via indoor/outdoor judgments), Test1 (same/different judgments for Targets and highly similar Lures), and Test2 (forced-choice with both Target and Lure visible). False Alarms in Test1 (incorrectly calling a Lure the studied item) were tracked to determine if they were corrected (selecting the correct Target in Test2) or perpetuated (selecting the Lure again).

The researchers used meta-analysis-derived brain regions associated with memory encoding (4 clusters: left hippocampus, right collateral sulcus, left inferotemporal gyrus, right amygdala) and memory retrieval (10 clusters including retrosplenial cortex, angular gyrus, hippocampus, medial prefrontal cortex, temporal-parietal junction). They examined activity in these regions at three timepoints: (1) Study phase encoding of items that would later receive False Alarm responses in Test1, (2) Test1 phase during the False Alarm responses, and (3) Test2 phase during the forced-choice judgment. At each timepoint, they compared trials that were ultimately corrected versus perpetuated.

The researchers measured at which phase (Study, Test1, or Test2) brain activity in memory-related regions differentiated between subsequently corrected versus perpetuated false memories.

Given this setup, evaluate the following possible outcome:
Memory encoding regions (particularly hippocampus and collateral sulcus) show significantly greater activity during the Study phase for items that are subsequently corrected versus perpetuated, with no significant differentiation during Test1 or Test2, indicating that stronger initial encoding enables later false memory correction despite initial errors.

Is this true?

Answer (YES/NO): NO